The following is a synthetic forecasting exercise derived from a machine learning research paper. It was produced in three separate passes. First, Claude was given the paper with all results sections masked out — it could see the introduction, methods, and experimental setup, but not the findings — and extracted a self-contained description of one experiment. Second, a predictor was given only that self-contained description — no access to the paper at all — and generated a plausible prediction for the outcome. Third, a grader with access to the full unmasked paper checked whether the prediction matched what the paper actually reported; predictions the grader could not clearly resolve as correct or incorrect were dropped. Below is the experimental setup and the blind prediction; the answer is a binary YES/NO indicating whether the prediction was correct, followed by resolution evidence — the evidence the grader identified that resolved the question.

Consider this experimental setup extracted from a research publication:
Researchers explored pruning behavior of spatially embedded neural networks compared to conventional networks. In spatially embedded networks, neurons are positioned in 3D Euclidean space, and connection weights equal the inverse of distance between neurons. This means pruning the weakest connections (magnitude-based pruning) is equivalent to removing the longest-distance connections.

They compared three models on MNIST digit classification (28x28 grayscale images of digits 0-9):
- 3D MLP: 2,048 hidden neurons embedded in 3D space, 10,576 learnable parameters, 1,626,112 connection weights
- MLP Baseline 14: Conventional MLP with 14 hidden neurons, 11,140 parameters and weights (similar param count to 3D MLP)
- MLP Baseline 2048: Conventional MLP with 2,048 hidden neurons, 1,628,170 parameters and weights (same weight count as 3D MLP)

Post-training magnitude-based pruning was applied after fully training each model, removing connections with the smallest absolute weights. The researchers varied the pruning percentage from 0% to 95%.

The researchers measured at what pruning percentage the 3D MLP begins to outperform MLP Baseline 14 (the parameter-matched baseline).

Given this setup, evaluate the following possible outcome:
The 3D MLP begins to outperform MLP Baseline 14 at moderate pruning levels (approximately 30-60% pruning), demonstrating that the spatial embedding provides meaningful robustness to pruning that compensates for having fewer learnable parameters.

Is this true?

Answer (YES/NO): NO